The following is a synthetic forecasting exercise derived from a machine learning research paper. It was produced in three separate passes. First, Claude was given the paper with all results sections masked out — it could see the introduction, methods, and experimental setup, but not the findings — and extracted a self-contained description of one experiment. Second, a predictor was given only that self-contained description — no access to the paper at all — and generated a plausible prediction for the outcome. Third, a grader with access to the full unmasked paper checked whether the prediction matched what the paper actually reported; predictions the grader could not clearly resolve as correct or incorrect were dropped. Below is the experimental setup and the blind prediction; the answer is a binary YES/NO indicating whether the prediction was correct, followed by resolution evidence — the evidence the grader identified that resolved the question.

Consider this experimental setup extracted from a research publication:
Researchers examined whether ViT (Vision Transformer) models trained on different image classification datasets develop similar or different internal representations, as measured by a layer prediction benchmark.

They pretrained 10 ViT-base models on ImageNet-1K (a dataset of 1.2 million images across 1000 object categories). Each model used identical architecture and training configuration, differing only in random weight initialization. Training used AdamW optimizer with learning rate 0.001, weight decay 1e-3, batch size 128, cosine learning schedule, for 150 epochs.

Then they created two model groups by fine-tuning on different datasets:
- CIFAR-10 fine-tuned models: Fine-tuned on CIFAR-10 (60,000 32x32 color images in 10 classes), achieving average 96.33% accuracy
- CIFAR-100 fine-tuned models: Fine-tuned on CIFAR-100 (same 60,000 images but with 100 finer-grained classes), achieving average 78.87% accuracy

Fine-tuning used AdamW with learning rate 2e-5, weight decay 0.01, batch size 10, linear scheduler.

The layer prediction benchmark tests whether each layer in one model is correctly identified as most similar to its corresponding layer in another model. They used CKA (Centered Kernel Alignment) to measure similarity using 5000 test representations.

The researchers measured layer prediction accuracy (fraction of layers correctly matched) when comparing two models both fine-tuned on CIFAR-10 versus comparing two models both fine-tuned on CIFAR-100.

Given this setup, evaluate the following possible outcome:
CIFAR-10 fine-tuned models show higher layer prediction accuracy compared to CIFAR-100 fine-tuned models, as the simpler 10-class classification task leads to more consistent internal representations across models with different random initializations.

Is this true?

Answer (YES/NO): YES